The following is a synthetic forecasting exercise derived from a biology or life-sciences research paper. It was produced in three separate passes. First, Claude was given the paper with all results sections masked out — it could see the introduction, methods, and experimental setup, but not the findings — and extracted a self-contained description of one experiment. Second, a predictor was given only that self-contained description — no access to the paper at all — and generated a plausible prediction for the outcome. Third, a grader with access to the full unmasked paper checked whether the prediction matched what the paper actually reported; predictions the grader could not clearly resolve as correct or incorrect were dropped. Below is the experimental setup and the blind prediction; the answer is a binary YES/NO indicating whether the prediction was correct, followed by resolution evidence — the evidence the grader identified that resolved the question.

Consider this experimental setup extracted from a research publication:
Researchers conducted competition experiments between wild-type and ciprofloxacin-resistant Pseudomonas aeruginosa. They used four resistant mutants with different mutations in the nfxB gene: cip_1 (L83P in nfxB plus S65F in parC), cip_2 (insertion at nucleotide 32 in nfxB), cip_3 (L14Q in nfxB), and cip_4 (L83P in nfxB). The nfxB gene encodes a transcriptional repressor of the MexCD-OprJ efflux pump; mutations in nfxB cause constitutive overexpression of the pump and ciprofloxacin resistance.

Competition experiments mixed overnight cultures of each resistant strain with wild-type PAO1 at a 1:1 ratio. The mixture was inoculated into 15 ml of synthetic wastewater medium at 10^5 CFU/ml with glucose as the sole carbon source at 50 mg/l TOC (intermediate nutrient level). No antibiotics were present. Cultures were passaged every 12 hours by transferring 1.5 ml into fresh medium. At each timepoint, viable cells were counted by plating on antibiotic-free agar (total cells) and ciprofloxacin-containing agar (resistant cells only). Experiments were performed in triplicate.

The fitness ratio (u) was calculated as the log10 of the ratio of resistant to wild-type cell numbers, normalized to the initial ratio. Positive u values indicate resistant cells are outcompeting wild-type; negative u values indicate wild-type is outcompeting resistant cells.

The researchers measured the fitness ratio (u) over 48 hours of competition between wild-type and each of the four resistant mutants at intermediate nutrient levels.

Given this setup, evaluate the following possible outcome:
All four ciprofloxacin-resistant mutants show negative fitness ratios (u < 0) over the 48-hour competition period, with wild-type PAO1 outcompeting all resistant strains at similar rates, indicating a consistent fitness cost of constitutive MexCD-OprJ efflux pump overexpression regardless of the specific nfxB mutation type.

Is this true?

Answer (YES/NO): YES